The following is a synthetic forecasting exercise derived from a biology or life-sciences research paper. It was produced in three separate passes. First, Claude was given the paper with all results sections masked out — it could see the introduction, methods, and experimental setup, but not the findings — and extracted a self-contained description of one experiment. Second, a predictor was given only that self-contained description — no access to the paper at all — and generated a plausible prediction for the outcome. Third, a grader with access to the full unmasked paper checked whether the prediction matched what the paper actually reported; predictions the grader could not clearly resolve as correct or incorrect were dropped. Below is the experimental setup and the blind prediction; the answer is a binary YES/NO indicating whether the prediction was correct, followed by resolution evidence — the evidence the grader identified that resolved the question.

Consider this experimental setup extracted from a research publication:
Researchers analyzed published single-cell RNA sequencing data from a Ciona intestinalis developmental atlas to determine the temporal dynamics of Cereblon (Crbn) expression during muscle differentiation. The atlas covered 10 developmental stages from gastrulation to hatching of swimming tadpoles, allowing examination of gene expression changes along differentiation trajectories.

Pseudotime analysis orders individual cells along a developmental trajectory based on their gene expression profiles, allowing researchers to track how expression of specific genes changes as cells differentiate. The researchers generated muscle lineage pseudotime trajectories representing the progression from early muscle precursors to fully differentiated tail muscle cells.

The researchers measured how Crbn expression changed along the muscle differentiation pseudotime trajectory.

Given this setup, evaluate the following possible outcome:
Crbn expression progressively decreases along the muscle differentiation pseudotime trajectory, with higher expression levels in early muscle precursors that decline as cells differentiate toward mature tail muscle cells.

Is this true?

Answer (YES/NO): NO